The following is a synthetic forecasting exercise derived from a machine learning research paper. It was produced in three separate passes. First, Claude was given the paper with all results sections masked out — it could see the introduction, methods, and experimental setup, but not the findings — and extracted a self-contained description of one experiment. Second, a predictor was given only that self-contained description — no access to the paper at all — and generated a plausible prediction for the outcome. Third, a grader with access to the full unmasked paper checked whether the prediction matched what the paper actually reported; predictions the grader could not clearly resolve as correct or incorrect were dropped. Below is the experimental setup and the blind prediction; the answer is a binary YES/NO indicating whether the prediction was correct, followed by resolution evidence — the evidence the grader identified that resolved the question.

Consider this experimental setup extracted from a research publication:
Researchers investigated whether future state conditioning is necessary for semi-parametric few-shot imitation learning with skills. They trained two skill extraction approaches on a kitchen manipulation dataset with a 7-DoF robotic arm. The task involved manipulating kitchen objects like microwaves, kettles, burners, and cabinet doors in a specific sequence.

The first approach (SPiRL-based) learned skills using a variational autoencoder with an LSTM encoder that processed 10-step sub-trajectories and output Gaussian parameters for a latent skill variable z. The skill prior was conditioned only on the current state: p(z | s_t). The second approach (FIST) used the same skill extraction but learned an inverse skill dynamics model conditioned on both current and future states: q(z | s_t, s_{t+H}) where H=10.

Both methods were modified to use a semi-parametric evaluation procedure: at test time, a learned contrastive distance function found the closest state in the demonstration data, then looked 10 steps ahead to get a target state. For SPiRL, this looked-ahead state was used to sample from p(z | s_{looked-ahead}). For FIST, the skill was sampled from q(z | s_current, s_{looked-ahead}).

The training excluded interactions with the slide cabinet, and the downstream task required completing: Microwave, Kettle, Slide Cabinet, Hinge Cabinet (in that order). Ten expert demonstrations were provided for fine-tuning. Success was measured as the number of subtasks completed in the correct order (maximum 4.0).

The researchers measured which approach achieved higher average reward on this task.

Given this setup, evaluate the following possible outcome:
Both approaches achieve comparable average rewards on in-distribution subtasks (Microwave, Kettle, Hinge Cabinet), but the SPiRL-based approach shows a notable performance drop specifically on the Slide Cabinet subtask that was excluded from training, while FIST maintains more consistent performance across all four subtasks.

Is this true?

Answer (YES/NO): NO